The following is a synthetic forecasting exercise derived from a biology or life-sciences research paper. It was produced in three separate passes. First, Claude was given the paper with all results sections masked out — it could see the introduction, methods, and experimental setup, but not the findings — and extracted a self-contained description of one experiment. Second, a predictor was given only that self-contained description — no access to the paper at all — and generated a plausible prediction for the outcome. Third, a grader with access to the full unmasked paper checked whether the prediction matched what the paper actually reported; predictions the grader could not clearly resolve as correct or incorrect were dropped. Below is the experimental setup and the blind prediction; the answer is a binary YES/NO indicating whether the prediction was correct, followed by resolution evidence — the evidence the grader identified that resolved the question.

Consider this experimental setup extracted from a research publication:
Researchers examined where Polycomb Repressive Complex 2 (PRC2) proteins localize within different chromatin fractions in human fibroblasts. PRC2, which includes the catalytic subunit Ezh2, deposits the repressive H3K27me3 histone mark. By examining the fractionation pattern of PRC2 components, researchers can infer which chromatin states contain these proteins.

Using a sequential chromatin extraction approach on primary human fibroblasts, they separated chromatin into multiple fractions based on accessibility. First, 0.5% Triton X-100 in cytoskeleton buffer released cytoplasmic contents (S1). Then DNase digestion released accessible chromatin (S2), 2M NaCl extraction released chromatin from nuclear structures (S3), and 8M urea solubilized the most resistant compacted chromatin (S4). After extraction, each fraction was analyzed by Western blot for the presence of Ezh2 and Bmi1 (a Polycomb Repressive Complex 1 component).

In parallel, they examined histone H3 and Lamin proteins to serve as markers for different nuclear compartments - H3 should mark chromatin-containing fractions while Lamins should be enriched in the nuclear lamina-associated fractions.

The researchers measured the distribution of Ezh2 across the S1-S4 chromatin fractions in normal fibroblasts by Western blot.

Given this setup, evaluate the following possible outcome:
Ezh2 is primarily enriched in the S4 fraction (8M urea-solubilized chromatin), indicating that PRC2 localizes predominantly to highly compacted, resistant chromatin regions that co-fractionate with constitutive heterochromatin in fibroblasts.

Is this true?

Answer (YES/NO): NO